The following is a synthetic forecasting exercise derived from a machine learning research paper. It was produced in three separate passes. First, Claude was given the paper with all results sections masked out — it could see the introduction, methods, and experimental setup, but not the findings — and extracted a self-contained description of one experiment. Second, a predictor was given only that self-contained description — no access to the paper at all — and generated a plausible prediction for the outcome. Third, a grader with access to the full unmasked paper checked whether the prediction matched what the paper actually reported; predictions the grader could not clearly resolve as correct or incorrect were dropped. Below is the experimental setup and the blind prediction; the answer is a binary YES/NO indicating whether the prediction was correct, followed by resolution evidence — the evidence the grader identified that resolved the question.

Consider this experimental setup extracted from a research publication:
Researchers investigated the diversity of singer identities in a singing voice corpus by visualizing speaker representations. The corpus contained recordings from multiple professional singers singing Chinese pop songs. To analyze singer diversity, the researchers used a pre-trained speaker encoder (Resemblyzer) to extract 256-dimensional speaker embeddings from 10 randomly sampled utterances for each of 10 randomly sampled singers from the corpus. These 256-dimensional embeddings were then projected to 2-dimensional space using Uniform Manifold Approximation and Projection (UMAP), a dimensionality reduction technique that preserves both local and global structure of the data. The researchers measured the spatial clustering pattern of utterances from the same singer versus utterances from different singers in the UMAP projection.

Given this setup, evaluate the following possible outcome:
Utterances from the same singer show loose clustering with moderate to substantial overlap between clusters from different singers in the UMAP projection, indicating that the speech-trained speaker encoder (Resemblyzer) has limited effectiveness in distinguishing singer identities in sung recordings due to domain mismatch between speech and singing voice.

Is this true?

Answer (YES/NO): NO